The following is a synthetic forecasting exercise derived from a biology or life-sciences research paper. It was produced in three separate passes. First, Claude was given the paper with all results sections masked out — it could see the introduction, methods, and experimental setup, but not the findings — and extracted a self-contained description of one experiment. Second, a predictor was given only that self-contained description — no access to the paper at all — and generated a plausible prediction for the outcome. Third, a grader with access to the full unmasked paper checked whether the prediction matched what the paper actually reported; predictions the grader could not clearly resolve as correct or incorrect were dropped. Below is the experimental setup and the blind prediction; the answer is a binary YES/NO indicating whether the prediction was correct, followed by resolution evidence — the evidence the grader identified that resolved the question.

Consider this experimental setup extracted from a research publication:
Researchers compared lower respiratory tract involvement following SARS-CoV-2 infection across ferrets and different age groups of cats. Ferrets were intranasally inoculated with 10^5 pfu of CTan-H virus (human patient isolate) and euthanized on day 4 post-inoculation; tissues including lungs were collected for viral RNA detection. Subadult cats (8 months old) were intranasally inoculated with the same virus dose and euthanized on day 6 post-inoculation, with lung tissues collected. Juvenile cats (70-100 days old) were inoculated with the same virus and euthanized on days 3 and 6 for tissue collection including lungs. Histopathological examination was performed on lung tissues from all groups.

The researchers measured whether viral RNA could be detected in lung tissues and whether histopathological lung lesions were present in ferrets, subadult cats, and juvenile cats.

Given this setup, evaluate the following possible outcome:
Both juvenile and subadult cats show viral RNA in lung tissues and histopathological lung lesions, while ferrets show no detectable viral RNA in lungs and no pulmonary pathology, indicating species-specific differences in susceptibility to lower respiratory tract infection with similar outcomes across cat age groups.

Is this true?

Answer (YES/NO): NO